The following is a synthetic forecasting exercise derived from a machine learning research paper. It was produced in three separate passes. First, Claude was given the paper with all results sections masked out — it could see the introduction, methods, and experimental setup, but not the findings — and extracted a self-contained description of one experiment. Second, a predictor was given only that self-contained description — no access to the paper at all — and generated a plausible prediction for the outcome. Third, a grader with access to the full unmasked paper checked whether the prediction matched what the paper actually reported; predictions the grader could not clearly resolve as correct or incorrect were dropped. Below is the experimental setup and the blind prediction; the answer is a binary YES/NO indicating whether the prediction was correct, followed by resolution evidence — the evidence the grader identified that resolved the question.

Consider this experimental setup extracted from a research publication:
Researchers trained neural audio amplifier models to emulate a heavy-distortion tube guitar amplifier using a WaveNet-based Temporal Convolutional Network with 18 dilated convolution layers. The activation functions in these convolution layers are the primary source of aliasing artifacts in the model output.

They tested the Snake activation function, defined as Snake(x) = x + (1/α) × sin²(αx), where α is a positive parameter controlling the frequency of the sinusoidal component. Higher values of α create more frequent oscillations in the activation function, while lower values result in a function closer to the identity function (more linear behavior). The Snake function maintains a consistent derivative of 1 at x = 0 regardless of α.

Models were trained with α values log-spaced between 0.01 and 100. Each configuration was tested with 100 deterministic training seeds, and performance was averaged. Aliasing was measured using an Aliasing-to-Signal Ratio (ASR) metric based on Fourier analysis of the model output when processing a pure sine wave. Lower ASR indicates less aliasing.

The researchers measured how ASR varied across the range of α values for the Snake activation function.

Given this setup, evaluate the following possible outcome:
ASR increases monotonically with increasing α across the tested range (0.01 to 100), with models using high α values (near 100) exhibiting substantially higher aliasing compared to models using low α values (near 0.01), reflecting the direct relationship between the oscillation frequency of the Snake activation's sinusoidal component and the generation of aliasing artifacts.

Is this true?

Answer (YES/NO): NO